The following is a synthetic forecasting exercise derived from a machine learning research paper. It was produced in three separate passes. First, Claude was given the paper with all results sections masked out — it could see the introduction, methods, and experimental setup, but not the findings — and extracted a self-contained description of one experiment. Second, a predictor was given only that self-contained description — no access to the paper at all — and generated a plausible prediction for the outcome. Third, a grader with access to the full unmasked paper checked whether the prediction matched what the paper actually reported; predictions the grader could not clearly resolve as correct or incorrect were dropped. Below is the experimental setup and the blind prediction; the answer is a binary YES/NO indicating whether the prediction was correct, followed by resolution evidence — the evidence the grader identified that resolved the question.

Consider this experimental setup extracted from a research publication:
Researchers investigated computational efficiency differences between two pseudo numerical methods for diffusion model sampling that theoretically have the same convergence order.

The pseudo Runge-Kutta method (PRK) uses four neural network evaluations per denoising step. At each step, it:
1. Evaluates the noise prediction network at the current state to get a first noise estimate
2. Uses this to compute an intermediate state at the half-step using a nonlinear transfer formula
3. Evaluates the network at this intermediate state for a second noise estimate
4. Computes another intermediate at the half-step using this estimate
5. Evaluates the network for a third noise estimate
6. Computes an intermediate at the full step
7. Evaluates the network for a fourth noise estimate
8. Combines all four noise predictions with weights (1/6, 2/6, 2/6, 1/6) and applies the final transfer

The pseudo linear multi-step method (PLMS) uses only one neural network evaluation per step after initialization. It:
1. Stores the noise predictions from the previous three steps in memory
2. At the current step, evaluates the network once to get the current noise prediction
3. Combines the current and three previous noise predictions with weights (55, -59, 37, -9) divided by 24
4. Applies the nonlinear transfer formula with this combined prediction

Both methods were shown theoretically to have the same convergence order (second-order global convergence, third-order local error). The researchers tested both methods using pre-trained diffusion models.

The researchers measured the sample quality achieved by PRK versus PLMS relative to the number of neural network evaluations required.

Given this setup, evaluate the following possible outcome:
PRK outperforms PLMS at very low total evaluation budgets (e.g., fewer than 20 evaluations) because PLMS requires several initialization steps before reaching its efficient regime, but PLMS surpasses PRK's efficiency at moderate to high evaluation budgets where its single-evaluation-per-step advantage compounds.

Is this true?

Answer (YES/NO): NO